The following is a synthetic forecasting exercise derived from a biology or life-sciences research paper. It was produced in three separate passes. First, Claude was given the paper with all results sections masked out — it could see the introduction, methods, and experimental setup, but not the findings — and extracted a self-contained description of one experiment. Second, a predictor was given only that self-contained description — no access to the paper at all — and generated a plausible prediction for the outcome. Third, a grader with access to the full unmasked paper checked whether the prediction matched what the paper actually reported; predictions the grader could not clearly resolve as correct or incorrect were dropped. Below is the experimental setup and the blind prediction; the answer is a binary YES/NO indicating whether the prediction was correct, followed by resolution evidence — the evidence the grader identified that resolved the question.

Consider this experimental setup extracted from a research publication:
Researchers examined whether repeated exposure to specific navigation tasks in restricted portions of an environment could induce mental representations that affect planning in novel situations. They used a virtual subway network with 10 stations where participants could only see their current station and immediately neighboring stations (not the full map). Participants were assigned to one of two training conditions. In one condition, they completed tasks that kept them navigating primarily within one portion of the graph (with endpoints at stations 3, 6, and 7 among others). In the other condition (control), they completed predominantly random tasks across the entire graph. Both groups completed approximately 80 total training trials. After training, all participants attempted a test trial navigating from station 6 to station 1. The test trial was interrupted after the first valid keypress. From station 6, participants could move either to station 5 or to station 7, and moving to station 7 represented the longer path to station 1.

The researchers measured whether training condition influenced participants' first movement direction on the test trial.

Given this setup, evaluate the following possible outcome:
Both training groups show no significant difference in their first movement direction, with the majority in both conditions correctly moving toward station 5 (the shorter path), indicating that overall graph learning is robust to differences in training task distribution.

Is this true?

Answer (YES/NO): NO